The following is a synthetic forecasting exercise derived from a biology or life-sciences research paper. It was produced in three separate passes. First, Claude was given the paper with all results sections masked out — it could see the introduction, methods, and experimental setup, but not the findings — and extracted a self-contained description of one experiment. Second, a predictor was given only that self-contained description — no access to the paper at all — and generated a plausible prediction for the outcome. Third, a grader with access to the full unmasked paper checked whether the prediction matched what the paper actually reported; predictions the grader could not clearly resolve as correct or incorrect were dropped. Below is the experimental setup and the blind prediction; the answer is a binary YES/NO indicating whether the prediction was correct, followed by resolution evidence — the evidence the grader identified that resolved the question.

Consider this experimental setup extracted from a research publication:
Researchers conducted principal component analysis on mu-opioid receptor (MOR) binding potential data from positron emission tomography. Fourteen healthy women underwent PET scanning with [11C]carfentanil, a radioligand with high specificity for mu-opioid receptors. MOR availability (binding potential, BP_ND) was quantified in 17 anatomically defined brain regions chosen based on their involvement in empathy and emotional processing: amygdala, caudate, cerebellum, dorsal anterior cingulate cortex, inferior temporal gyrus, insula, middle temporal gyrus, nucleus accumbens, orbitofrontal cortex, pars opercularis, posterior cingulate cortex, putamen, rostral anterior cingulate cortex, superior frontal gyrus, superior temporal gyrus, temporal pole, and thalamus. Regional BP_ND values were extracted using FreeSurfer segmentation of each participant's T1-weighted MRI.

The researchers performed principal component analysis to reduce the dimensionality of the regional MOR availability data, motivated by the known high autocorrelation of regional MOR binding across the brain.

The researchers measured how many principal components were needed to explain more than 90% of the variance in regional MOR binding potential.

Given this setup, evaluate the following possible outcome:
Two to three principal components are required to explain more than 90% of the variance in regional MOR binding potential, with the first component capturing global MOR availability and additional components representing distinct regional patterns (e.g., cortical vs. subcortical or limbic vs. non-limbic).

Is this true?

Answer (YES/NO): YES